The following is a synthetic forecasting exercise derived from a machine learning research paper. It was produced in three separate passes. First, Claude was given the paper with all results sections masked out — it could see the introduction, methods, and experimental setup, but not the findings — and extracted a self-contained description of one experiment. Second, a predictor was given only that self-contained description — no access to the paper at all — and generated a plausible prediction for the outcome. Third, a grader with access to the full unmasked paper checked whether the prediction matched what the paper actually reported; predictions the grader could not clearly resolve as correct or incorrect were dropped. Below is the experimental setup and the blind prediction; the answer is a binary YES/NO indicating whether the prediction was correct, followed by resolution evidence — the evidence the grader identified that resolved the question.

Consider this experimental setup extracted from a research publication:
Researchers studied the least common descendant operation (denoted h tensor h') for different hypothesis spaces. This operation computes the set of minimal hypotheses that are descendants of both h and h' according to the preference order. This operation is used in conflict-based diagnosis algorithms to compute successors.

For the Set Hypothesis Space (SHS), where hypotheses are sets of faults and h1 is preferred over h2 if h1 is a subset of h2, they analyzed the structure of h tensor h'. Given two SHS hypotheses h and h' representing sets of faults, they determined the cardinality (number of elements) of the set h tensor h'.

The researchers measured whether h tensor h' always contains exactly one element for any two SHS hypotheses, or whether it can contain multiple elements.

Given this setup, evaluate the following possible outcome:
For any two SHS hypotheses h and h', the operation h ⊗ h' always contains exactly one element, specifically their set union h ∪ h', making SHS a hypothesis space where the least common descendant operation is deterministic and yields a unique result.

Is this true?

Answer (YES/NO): YES